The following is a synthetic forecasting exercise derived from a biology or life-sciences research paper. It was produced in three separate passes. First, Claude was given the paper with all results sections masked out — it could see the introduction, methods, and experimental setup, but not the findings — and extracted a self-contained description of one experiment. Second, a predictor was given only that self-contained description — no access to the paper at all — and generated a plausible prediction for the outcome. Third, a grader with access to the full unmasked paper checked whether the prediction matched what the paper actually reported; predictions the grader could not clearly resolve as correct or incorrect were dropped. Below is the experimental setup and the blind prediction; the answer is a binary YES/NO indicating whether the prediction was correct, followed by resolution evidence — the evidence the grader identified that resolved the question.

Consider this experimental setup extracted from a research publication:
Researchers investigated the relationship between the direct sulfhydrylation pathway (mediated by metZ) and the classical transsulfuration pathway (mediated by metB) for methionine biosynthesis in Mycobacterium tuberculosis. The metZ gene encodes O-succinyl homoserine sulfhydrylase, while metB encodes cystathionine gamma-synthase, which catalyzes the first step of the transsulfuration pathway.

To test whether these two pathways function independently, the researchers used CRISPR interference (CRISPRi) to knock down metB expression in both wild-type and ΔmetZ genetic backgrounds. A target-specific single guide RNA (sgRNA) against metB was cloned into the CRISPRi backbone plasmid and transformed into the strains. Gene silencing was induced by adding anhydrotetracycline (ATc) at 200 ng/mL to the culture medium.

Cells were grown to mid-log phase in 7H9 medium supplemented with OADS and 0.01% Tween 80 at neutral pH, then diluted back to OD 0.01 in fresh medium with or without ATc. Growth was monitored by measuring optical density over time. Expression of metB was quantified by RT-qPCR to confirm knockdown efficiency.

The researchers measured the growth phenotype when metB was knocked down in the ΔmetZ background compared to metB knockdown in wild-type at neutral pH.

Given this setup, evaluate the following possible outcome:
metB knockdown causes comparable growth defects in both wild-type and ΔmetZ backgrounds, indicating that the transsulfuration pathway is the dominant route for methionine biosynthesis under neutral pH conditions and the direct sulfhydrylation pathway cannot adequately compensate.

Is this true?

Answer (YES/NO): NO